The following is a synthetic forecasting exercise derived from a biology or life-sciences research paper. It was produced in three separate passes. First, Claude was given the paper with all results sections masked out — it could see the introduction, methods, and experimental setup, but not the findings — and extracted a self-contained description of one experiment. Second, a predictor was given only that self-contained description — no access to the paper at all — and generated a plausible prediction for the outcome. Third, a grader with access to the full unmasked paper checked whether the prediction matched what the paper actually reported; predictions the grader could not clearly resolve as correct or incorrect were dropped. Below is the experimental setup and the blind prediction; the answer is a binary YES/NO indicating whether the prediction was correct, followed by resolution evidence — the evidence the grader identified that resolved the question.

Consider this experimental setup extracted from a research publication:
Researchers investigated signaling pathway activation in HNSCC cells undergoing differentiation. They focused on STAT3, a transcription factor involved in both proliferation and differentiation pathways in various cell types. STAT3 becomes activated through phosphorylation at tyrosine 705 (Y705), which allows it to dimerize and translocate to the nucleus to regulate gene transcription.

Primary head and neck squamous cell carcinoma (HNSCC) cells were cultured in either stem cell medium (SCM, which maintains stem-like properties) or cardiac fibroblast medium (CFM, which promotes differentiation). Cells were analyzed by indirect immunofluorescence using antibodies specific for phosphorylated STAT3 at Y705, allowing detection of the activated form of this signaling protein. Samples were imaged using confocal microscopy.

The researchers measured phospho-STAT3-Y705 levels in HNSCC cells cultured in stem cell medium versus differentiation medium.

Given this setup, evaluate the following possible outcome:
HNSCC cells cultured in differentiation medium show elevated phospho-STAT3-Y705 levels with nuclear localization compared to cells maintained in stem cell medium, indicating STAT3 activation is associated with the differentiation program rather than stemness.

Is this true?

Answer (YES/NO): YES